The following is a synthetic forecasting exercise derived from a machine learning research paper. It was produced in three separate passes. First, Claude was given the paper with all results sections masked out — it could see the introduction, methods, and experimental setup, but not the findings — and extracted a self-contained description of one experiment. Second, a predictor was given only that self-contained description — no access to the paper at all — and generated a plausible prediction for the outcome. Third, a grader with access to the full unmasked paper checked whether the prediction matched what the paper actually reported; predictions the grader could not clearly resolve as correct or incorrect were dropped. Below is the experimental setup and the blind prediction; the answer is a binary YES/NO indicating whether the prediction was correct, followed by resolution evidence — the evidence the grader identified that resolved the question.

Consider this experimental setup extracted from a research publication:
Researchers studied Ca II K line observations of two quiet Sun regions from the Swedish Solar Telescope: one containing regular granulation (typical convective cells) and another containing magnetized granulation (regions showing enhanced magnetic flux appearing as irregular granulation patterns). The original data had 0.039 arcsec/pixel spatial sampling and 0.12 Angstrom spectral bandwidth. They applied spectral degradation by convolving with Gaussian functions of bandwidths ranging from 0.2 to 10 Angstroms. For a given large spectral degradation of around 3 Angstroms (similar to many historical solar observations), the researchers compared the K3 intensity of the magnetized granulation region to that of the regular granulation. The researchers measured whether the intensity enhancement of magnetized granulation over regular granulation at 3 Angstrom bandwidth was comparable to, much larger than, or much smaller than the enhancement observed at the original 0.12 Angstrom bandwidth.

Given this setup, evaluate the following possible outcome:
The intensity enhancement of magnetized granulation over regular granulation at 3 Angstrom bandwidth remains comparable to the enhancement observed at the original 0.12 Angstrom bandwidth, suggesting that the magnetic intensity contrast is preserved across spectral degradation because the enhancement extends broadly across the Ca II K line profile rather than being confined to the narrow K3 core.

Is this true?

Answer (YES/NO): NO